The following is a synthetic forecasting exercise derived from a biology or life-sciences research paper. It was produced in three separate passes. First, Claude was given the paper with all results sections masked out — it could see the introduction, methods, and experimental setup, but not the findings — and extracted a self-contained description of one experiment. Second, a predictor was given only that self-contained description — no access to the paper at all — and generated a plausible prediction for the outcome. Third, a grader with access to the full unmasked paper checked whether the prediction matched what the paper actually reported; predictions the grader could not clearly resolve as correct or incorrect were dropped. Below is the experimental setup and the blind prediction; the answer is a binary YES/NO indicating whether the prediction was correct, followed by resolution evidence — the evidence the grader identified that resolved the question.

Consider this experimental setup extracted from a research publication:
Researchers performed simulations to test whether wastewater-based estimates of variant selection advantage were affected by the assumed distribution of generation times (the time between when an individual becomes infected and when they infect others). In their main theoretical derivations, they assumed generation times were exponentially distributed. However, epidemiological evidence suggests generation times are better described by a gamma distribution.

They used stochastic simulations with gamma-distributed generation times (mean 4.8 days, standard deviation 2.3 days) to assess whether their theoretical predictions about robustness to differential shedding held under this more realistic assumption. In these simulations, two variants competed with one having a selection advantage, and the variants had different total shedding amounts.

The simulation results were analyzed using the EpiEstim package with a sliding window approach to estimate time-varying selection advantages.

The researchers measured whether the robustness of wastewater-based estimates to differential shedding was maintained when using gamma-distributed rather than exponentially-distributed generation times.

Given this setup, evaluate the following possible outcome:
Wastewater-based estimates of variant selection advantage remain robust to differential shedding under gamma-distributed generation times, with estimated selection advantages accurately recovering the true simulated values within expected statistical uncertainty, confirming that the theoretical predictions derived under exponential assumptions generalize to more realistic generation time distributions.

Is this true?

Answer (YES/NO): YES